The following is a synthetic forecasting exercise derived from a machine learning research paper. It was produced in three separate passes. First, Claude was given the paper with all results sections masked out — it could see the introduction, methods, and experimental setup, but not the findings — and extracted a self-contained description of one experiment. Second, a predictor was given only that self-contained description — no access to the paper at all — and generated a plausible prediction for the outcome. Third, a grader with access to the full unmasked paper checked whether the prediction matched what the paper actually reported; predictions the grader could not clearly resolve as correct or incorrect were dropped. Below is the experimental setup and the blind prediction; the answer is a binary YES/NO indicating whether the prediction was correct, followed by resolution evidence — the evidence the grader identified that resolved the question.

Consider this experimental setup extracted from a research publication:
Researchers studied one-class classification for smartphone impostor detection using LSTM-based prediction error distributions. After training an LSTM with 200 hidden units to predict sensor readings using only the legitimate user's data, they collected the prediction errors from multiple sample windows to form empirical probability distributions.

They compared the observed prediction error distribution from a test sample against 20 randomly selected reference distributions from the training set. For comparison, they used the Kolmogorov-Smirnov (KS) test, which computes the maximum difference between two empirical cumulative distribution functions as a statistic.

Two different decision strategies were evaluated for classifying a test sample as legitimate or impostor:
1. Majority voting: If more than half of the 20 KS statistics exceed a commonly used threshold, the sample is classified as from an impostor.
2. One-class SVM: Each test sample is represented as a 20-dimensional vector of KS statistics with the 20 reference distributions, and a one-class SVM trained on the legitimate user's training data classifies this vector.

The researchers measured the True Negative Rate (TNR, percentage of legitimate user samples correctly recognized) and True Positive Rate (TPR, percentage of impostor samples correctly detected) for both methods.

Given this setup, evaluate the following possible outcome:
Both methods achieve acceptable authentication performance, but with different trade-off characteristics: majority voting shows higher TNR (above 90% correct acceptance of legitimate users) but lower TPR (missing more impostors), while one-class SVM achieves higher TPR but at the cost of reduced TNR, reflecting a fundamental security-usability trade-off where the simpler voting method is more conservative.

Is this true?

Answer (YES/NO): YES